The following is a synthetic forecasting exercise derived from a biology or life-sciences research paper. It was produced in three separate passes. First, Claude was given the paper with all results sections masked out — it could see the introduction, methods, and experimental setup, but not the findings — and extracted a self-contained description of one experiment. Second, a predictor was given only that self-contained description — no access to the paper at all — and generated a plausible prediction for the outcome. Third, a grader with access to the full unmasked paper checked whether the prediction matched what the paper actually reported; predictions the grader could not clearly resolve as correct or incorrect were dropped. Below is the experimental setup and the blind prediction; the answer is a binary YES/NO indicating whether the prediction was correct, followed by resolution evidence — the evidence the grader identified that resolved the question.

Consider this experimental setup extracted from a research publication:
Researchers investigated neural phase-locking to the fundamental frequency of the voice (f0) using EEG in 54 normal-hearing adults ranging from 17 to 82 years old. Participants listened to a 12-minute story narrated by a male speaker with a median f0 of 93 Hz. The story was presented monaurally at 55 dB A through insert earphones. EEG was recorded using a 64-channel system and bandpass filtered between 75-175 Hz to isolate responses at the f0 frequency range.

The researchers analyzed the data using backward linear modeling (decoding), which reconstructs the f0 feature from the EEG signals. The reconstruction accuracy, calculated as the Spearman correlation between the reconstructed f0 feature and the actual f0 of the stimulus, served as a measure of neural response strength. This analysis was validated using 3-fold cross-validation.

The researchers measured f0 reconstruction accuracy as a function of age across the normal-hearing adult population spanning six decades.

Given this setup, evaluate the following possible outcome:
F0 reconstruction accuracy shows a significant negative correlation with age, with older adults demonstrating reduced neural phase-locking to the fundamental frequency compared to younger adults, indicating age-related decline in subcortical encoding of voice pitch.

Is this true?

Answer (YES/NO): NO